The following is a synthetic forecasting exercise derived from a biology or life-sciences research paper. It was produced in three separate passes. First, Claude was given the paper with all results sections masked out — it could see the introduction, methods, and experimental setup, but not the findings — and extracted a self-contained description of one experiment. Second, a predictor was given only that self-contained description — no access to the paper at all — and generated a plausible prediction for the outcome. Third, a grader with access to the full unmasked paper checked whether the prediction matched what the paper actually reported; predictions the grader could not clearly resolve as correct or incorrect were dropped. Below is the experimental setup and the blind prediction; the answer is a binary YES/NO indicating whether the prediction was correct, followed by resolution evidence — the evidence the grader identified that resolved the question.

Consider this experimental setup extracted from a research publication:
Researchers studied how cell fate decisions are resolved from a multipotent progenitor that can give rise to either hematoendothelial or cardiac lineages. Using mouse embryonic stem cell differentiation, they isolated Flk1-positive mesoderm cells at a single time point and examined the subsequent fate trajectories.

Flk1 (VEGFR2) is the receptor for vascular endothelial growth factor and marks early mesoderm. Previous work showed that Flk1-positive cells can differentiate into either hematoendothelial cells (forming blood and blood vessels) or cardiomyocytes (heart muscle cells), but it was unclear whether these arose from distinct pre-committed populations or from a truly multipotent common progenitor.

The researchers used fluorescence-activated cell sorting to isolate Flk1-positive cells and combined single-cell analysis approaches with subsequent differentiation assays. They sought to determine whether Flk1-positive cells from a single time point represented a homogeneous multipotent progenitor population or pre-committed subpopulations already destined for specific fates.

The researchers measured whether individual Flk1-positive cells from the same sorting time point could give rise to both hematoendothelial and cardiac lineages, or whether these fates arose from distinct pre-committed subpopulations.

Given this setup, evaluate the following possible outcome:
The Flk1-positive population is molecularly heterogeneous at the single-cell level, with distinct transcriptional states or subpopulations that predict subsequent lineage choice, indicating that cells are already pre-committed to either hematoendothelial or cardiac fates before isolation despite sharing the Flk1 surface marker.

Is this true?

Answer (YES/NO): NO